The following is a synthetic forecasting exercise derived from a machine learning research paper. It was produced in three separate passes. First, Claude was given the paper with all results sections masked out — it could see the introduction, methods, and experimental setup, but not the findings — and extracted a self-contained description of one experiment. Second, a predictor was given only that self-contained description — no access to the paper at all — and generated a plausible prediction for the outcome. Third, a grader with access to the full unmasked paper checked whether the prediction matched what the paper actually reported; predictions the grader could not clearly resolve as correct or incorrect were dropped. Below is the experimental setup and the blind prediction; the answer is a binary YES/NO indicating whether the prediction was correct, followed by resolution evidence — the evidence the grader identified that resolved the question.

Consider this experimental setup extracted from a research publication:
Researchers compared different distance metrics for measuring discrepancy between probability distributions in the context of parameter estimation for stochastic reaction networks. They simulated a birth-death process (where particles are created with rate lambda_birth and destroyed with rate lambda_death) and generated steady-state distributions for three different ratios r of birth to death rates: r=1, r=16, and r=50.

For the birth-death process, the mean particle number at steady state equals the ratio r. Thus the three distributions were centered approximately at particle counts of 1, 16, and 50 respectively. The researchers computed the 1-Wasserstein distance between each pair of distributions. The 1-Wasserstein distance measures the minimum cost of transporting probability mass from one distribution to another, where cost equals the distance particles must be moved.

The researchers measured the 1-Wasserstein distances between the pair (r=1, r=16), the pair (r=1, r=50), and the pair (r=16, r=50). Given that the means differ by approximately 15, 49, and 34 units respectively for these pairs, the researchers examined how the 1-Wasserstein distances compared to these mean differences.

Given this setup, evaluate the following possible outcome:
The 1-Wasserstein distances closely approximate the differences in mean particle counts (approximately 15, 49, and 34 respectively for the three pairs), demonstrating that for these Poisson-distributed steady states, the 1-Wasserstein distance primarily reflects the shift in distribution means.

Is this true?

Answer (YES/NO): YES